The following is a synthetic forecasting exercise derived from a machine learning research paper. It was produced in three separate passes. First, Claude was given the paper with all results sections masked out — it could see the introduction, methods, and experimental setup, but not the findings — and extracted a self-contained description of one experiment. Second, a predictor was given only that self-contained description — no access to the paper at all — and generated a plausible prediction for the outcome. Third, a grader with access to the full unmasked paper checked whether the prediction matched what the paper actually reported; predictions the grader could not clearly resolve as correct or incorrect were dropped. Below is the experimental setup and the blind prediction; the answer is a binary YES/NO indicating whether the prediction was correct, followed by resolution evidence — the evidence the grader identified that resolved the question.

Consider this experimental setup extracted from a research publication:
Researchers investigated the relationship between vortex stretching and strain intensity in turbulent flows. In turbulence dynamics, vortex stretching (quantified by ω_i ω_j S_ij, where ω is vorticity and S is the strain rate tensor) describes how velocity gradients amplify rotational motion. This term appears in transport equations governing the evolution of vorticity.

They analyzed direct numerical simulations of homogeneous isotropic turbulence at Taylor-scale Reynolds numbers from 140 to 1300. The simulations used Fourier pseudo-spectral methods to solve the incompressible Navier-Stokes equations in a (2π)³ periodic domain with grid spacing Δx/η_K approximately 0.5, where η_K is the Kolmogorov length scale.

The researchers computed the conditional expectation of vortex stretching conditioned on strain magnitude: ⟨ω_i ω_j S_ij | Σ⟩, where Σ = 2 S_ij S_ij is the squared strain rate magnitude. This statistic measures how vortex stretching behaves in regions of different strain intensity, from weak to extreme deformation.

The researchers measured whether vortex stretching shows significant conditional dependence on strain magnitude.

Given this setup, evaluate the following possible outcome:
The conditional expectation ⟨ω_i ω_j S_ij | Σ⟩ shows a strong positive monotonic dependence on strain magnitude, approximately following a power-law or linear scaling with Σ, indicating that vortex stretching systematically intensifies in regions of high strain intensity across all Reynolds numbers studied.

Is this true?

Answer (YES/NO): YES